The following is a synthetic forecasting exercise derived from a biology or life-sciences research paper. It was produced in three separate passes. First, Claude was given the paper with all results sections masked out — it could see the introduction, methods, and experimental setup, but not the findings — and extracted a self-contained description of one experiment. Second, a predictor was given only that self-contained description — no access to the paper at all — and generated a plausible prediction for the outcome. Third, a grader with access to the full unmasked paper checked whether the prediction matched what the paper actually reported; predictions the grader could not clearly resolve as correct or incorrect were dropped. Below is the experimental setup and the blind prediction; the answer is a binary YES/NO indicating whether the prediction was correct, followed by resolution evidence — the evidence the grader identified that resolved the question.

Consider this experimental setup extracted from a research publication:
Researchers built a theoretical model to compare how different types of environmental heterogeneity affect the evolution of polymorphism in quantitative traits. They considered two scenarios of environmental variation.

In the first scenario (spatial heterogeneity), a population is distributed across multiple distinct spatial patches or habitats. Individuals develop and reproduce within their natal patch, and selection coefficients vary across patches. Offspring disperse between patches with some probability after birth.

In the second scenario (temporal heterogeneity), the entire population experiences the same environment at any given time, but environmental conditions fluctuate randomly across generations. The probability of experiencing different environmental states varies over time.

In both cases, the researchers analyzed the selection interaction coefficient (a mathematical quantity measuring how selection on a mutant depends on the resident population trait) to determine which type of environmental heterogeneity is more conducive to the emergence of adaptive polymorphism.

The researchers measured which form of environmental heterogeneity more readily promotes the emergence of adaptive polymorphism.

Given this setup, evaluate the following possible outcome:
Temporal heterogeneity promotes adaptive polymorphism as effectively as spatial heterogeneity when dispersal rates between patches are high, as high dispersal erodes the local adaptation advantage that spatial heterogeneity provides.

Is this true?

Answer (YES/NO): NO